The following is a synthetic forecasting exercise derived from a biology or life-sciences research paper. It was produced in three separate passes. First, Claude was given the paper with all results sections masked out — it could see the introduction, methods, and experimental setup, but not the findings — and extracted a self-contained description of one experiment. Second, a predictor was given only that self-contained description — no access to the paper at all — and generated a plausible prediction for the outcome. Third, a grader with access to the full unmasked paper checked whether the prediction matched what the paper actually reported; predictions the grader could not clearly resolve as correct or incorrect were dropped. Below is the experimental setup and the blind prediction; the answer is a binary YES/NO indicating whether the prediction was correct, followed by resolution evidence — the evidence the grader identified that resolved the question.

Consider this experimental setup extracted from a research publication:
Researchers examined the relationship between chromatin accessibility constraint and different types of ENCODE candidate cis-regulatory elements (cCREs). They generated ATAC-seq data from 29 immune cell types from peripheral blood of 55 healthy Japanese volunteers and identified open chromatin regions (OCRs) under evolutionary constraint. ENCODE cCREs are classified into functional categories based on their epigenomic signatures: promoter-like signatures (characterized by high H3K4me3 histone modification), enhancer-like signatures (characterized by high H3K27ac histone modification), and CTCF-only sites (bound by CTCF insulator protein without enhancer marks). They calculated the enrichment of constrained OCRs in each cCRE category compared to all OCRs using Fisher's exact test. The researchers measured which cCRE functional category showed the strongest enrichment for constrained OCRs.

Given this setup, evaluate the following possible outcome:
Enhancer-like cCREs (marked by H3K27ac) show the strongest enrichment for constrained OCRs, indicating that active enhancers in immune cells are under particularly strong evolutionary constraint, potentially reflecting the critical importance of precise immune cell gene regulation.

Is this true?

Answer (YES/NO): YES